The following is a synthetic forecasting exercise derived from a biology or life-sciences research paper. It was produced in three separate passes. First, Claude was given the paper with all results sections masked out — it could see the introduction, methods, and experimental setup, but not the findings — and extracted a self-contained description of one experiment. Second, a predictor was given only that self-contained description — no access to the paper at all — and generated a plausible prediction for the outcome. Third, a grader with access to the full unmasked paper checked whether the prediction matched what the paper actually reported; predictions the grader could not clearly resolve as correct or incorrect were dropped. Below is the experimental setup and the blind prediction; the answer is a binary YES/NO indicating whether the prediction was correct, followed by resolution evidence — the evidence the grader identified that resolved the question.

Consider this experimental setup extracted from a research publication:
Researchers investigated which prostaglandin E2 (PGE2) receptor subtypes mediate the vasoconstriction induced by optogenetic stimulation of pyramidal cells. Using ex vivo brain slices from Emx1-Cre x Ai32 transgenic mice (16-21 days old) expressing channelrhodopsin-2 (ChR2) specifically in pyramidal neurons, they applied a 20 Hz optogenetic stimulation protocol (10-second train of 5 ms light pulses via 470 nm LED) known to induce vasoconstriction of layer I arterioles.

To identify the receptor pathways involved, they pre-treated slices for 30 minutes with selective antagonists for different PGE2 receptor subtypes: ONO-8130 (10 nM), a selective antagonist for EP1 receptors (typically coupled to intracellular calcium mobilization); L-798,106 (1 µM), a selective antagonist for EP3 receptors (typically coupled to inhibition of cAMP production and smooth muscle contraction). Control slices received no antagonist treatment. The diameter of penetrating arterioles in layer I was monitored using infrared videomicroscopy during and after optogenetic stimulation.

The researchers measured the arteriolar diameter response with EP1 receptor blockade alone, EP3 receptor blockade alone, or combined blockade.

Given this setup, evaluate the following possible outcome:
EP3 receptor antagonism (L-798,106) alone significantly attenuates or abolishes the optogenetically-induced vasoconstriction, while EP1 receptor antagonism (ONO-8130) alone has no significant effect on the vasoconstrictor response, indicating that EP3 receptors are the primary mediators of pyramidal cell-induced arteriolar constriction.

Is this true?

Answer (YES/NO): NO